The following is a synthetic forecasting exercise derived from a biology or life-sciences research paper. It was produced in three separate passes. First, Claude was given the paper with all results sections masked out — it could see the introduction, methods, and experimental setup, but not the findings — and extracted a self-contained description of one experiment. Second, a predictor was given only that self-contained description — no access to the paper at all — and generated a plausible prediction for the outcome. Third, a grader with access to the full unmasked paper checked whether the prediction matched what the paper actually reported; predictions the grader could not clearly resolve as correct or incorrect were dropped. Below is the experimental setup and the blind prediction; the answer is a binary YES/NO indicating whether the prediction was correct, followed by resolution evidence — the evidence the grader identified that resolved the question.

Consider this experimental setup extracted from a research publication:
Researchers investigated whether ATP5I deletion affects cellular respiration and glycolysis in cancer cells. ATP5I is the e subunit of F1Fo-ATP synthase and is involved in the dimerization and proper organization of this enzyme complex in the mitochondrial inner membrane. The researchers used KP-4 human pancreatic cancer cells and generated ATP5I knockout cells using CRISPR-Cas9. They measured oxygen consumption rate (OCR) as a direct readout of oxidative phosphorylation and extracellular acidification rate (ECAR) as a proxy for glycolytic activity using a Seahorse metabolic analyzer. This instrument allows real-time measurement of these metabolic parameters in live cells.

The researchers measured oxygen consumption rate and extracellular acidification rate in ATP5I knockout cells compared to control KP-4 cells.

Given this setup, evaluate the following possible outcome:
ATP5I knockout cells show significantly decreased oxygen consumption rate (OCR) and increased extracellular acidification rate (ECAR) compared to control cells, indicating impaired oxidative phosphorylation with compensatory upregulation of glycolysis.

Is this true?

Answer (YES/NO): YES